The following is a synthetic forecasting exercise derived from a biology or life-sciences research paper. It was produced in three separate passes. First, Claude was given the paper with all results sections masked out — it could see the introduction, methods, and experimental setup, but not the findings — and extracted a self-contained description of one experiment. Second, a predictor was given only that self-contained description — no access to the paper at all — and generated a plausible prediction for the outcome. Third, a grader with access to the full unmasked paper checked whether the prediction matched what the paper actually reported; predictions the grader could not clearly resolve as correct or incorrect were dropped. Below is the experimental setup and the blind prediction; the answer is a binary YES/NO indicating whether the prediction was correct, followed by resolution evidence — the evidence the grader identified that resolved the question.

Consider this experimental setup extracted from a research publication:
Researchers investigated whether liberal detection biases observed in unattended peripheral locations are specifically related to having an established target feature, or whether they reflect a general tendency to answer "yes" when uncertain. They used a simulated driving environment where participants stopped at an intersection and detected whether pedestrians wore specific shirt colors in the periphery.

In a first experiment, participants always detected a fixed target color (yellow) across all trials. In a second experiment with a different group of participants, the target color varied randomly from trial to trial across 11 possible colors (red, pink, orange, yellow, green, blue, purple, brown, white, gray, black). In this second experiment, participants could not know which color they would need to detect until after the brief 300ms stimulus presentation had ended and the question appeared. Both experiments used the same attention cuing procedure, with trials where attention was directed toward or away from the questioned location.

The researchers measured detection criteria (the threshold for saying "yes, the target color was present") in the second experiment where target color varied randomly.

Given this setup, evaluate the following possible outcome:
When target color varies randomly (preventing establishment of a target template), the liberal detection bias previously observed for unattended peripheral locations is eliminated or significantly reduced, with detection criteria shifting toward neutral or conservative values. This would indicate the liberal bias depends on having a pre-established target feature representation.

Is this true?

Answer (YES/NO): YES